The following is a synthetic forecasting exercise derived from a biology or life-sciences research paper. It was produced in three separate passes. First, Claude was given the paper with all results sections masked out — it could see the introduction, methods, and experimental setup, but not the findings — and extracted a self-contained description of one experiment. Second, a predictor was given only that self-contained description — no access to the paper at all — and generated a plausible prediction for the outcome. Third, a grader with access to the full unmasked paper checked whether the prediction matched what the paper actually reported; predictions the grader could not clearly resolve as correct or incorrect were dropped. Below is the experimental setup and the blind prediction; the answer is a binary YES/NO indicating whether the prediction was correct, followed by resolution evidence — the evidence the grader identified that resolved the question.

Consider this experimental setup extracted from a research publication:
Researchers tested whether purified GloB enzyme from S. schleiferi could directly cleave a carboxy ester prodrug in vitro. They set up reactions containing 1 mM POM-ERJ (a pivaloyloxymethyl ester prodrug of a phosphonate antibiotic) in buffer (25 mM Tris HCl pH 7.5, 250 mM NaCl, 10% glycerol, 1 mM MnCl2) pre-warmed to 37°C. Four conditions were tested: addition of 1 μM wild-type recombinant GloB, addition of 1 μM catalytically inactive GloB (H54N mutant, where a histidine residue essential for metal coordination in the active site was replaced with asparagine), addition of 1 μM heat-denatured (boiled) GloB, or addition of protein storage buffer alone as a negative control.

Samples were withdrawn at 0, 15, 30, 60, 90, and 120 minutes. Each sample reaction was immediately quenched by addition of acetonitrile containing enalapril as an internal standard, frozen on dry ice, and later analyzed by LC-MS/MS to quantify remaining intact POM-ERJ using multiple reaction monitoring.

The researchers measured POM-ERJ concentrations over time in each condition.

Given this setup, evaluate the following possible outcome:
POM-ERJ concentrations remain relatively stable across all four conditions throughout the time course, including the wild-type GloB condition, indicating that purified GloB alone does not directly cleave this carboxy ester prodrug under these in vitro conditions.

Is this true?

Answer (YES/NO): NO